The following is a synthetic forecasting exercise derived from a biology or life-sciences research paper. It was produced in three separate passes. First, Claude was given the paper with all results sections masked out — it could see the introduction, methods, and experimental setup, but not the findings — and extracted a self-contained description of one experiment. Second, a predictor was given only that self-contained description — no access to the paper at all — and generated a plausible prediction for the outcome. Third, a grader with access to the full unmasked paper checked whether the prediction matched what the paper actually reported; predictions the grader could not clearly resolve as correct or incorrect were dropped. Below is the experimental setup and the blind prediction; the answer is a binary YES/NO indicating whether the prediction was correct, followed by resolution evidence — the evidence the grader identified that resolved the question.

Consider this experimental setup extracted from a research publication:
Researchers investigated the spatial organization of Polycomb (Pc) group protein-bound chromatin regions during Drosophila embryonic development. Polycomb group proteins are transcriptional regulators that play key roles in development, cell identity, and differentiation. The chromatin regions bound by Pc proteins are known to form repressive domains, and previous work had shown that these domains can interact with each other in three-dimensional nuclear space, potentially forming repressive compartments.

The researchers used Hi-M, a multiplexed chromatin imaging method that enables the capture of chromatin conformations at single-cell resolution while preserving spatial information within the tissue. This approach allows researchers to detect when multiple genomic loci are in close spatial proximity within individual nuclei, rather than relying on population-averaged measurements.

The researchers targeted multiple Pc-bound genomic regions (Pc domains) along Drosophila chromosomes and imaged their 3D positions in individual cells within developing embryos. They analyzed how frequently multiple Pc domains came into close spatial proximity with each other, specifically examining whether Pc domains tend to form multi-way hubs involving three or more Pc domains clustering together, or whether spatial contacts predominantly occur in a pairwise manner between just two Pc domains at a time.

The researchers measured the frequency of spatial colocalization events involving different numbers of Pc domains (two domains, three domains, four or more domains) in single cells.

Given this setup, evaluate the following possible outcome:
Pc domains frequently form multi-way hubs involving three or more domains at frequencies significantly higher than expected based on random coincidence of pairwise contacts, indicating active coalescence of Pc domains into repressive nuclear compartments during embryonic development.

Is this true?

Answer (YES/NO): NO